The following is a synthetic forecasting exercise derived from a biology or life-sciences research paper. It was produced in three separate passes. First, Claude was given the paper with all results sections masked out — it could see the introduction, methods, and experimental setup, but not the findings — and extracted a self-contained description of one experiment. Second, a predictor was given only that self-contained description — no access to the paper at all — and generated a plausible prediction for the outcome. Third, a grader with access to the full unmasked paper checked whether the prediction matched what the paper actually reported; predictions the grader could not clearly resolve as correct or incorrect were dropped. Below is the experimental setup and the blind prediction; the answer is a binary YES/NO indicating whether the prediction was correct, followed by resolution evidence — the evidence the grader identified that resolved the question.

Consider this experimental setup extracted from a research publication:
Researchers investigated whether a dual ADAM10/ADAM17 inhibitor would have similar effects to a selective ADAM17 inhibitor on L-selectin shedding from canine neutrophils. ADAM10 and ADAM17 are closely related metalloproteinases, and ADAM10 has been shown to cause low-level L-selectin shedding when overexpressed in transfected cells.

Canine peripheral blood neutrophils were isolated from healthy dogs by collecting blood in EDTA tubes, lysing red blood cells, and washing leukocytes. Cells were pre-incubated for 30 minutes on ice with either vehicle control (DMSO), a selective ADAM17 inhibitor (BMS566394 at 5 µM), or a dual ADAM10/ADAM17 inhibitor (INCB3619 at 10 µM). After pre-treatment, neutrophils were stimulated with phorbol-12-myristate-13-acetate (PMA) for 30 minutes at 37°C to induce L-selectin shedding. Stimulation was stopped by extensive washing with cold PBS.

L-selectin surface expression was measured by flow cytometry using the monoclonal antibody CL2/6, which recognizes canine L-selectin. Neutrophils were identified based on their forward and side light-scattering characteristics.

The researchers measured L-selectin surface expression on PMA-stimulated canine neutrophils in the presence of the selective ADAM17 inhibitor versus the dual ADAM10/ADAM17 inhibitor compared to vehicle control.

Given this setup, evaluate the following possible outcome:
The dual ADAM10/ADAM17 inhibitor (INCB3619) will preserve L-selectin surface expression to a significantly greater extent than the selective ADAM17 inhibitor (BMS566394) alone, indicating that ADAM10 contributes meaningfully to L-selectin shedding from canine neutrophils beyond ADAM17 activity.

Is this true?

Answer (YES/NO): NO